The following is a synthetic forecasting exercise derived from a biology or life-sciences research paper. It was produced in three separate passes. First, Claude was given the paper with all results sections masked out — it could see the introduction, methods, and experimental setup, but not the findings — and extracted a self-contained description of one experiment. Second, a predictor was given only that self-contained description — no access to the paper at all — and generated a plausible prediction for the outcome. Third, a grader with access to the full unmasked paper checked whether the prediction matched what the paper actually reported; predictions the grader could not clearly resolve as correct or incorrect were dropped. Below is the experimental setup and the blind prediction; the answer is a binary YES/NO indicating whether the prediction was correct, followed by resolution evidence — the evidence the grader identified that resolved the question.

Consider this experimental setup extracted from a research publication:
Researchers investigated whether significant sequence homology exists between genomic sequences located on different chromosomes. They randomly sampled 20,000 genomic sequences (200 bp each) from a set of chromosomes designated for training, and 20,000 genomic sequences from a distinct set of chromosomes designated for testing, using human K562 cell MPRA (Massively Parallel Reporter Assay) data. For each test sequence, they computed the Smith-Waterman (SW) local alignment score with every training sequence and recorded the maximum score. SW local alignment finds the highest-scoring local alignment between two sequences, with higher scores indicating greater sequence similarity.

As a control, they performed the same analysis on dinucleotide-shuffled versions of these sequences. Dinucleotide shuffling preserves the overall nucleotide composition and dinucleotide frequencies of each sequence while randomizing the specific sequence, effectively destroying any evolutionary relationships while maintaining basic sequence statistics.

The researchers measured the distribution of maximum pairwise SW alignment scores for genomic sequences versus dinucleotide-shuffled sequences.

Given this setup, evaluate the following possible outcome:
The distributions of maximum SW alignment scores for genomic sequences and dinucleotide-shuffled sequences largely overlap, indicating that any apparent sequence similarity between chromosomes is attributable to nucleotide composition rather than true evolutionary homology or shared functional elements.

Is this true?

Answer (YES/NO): NO